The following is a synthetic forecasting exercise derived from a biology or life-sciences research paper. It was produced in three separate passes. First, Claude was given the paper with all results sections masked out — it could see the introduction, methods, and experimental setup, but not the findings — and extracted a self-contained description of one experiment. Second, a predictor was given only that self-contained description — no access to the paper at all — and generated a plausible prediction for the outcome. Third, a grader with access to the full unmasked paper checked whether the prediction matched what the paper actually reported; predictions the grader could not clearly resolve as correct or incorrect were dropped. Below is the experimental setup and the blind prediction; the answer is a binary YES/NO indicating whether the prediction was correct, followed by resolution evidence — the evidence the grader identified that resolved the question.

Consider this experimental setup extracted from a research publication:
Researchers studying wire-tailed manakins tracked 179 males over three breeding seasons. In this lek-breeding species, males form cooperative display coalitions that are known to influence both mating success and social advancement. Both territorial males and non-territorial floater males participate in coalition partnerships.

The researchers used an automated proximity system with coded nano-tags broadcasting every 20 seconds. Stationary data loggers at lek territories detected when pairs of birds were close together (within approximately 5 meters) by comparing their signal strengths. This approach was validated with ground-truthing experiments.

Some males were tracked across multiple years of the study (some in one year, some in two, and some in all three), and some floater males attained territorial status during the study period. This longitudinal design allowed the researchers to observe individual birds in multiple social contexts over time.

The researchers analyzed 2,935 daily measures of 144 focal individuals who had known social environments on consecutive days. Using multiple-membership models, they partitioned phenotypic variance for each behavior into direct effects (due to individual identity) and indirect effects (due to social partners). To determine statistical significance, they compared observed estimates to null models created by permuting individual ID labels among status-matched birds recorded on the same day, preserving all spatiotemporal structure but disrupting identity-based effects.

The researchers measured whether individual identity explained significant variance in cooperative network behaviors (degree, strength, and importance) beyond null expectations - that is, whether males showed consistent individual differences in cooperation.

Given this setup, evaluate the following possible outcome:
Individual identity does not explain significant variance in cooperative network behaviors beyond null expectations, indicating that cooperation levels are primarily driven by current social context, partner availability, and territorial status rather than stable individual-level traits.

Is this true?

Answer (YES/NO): NO